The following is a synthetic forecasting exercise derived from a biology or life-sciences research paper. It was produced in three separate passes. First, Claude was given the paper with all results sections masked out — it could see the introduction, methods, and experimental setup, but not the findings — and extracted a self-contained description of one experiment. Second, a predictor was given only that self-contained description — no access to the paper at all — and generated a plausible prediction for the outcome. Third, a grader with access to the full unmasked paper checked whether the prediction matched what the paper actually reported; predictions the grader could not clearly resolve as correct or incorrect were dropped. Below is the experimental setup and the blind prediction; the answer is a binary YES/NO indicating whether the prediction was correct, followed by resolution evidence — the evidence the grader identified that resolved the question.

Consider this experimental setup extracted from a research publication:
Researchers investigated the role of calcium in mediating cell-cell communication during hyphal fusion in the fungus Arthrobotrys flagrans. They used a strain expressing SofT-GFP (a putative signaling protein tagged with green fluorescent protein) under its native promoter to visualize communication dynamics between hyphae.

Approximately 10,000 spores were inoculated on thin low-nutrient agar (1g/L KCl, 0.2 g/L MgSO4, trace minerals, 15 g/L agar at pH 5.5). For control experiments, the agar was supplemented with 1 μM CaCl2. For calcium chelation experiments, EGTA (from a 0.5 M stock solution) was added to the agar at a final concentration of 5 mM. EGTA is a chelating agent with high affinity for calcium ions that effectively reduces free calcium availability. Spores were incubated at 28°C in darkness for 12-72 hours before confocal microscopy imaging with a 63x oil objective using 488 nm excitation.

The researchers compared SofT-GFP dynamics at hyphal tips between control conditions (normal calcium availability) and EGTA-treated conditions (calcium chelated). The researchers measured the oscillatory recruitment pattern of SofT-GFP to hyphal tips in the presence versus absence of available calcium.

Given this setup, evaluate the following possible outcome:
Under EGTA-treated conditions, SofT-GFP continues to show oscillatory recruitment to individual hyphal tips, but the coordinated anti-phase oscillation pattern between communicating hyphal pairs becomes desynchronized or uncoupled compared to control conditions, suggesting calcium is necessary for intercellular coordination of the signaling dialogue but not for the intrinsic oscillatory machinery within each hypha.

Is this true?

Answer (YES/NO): NO